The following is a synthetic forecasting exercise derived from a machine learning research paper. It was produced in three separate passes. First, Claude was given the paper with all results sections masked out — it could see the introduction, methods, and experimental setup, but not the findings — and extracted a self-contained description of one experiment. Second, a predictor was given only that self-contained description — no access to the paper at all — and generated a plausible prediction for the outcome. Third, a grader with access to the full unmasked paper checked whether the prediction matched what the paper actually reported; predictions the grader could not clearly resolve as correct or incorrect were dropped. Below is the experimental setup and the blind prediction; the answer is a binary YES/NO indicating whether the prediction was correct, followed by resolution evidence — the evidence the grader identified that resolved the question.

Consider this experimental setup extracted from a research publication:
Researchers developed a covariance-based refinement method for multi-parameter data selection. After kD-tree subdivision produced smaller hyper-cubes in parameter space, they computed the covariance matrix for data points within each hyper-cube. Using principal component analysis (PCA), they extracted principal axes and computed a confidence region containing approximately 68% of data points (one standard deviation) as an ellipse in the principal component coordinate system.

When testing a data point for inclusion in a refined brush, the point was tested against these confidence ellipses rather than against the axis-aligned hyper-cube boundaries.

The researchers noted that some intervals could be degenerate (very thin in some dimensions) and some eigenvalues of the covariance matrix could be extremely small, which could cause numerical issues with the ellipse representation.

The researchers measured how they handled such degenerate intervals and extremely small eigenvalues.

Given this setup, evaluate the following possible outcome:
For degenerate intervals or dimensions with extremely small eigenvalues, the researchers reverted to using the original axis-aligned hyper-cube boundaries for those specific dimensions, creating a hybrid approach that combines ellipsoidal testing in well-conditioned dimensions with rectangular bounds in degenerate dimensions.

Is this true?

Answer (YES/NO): NO